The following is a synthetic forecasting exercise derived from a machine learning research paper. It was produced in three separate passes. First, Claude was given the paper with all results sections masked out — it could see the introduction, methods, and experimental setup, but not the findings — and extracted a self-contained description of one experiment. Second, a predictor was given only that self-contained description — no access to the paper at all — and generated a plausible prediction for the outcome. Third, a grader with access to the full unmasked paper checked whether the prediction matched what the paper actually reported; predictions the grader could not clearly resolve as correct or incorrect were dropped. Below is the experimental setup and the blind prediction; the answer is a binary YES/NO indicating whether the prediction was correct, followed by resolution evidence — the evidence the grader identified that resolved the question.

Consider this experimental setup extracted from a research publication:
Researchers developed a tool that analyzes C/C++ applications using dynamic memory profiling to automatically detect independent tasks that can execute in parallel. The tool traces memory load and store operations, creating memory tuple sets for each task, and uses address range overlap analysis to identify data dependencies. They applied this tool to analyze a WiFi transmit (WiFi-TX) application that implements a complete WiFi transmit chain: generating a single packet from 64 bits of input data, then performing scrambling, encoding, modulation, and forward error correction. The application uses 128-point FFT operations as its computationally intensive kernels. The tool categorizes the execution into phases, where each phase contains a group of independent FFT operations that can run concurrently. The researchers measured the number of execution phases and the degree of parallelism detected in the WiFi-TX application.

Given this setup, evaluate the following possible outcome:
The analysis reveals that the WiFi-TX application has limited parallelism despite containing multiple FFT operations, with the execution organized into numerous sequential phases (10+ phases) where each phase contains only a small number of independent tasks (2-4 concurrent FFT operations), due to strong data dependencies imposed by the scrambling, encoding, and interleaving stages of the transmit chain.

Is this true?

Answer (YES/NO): NO